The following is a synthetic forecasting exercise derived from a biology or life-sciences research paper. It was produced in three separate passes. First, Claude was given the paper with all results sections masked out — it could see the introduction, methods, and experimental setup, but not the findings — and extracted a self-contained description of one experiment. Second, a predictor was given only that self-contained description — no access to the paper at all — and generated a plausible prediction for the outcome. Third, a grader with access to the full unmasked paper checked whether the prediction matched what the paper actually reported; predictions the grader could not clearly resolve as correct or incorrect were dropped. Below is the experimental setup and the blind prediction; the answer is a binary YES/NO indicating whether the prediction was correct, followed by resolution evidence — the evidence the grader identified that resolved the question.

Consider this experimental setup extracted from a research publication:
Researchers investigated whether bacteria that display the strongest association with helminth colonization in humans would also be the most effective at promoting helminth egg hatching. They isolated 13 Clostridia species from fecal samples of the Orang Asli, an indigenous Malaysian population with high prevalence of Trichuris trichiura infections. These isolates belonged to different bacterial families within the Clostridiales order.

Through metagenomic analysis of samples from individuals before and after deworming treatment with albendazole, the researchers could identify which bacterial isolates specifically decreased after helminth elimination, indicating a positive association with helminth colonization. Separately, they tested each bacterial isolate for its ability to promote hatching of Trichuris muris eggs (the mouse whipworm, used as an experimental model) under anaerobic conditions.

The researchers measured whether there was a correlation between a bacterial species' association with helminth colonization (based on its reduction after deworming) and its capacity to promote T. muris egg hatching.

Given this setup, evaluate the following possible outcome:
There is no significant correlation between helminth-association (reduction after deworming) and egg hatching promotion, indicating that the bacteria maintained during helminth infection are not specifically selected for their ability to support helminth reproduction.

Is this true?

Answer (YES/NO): NO